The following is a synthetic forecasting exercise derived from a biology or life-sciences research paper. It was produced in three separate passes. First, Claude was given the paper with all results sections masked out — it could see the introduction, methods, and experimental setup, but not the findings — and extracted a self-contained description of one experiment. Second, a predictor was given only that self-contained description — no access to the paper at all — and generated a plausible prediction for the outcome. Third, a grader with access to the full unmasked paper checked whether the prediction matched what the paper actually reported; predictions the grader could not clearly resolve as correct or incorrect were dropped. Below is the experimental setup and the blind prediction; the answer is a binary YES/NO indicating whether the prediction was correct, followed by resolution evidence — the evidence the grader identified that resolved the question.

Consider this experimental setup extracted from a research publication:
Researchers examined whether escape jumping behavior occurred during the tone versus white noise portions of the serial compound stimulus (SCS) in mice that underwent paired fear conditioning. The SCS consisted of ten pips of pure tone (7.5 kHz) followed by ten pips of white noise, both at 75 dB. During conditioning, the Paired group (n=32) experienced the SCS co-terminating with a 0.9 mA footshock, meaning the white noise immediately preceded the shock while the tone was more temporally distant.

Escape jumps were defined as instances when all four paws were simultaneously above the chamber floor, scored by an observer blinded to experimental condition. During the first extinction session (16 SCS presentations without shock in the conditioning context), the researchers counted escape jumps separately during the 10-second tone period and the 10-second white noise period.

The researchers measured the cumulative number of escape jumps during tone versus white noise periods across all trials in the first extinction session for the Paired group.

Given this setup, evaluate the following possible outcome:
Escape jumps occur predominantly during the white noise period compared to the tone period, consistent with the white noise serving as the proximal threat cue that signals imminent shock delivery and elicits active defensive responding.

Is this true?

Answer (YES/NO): YES